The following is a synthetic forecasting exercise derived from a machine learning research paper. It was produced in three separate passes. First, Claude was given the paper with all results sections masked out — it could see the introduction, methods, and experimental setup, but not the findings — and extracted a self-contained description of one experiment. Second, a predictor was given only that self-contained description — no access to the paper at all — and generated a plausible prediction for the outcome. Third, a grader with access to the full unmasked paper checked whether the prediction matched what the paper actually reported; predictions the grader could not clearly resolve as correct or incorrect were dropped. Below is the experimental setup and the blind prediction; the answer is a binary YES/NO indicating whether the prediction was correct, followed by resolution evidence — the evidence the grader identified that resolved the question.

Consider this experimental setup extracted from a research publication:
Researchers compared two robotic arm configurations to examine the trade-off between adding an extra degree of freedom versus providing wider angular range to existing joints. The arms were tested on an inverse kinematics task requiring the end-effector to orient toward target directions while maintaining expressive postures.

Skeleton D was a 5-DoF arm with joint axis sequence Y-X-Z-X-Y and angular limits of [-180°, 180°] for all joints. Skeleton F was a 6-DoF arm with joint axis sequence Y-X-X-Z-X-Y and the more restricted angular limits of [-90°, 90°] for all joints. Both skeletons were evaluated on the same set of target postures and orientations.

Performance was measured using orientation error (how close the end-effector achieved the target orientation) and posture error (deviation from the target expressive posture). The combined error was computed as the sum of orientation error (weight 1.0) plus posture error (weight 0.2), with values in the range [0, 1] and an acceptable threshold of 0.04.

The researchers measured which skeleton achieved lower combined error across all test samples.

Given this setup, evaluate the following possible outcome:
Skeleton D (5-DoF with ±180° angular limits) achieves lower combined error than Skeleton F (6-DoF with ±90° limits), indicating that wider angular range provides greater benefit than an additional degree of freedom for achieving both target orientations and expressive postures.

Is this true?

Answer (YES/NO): NO